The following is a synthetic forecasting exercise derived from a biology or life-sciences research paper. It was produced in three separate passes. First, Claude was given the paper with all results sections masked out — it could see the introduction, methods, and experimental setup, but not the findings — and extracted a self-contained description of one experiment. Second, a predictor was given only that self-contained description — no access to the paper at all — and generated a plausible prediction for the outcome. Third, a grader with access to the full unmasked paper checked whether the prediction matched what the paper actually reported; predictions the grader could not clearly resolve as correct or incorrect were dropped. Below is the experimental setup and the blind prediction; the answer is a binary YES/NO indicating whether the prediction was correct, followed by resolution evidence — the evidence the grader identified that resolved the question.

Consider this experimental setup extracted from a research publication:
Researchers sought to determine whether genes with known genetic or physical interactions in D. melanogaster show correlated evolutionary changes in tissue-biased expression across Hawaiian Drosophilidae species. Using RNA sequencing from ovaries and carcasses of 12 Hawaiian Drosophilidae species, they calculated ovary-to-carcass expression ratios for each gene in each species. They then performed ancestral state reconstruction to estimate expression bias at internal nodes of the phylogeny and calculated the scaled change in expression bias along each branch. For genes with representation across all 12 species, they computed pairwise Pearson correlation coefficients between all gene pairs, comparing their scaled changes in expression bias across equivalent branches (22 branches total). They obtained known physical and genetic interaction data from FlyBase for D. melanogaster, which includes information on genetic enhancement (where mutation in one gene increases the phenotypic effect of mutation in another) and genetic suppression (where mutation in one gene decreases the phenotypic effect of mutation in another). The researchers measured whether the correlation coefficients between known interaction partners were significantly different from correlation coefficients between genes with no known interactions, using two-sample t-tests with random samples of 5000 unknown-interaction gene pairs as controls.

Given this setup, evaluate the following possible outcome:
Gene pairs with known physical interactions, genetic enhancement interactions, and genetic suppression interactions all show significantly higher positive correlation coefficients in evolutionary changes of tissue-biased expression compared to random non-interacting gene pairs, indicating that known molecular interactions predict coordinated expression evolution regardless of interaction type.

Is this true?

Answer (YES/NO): YES